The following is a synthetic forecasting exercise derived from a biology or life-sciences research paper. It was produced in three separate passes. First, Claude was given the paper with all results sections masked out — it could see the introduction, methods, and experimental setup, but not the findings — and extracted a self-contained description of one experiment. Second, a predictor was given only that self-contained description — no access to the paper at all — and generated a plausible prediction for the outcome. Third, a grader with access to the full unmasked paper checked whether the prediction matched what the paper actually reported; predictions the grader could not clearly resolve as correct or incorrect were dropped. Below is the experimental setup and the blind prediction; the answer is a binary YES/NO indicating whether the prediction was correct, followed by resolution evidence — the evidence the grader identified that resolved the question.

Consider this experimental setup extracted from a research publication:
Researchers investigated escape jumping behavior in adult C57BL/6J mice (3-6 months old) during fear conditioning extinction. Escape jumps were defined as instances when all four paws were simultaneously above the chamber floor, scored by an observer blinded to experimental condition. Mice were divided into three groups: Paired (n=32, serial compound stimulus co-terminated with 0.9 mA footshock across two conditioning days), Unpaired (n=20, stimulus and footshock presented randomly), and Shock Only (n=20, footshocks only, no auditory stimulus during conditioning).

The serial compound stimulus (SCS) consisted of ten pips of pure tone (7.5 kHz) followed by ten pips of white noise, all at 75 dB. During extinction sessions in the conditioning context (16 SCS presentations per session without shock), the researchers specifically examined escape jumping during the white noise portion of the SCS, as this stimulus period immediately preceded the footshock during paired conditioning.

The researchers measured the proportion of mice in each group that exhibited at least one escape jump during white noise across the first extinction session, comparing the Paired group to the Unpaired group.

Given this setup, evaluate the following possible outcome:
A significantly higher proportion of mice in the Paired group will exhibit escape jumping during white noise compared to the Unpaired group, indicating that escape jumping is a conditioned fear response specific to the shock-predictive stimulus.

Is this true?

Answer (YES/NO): YES